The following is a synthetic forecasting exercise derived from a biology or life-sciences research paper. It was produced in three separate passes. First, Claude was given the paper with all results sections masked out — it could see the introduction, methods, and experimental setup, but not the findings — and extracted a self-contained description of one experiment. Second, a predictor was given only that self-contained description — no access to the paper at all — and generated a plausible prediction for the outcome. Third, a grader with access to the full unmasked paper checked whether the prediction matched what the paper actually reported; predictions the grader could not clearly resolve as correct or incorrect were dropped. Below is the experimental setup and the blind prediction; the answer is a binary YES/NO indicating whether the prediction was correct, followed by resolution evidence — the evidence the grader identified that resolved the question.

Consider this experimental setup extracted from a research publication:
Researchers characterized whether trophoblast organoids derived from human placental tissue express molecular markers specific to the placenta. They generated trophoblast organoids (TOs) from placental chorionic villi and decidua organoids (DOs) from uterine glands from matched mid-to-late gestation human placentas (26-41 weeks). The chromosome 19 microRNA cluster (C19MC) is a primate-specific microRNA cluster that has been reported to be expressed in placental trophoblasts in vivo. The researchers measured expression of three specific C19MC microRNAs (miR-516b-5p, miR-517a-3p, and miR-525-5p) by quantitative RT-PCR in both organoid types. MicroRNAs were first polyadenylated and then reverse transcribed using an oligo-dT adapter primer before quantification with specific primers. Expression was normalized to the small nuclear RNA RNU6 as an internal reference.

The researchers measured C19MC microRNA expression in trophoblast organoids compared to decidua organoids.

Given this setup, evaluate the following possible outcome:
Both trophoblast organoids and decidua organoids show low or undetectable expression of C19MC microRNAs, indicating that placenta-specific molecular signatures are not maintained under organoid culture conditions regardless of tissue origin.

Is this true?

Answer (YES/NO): NO